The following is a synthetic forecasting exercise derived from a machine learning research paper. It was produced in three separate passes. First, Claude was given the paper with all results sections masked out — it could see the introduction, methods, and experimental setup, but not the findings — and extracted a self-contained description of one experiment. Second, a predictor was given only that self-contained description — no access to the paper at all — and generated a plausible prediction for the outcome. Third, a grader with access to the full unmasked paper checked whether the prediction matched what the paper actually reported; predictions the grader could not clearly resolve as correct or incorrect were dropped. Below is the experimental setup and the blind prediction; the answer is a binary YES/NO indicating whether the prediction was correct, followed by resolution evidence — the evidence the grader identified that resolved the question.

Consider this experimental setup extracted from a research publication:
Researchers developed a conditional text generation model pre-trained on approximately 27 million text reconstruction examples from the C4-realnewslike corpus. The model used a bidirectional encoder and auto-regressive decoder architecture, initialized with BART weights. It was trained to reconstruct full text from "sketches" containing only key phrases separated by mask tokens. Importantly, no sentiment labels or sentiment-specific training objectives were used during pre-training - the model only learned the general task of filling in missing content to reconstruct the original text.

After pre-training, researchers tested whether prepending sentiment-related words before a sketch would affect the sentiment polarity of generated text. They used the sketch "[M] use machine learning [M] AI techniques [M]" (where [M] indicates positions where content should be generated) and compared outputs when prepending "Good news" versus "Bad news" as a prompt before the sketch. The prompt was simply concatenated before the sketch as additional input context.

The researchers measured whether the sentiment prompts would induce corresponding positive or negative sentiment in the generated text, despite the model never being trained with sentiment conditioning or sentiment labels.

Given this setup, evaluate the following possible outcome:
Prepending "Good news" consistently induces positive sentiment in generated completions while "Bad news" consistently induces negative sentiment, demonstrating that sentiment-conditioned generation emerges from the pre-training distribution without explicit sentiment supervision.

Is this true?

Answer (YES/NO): YES